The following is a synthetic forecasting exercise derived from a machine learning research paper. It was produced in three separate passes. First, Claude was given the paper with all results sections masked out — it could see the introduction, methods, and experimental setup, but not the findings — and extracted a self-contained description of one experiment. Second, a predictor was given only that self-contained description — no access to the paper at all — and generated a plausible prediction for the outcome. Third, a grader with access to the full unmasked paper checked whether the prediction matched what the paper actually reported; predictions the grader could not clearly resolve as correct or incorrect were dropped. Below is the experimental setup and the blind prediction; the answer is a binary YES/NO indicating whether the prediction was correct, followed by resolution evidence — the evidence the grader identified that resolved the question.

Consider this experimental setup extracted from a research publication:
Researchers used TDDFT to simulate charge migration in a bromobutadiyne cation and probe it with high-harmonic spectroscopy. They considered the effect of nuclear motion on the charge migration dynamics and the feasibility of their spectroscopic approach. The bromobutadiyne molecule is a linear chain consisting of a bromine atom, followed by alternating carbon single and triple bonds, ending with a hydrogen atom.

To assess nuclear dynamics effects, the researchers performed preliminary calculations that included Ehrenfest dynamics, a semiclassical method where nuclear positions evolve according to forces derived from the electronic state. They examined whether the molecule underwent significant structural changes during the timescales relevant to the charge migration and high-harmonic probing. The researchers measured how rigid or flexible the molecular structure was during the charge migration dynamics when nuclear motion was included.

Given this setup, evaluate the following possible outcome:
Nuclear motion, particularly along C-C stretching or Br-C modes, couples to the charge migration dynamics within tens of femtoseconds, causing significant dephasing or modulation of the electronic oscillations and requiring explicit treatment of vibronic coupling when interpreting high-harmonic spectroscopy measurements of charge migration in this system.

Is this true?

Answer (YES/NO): NO